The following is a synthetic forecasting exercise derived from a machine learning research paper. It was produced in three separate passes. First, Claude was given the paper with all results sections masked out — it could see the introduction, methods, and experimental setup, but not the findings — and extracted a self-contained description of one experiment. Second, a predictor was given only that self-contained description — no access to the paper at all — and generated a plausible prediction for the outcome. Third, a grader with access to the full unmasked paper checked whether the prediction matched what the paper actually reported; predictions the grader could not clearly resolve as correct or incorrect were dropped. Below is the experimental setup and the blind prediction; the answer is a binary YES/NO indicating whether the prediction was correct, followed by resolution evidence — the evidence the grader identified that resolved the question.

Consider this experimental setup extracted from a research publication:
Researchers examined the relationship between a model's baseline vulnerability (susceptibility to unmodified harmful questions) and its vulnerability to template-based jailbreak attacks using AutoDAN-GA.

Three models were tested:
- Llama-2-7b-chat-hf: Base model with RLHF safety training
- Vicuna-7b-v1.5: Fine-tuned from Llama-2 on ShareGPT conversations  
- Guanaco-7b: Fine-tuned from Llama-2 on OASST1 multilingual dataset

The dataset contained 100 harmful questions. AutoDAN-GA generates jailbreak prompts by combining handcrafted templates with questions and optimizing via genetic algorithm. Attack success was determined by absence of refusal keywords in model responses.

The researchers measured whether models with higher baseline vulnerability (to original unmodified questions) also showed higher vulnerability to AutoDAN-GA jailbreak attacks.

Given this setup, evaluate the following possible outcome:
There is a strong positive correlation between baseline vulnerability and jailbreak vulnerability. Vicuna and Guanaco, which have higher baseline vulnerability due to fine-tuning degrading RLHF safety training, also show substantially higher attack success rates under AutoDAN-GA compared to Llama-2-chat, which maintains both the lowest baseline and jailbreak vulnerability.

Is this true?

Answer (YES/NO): YES